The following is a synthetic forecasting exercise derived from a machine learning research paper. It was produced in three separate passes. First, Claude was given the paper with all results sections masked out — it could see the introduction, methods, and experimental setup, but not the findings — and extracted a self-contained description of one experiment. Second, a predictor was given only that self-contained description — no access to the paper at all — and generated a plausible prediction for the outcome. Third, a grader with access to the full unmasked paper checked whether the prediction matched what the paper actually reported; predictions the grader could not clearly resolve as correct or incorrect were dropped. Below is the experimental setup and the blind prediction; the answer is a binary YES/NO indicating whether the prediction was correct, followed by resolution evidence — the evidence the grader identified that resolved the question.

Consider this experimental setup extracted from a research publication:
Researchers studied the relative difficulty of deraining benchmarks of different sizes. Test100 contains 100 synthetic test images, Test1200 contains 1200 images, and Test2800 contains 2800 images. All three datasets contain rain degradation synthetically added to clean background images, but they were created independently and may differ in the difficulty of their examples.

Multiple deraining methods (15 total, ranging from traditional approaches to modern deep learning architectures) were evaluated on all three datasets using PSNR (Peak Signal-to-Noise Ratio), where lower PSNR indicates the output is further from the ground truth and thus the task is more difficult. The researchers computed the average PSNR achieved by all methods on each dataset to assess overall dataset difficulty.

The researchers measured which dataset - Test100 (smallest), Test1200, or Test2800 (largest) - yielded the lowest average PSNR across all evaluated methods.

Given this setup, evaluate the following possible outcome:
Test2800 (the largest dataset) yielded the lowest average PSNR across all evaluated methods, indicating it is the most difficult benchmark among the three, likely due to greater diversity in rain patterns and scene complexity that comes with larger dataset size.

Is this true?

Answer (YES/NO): NO